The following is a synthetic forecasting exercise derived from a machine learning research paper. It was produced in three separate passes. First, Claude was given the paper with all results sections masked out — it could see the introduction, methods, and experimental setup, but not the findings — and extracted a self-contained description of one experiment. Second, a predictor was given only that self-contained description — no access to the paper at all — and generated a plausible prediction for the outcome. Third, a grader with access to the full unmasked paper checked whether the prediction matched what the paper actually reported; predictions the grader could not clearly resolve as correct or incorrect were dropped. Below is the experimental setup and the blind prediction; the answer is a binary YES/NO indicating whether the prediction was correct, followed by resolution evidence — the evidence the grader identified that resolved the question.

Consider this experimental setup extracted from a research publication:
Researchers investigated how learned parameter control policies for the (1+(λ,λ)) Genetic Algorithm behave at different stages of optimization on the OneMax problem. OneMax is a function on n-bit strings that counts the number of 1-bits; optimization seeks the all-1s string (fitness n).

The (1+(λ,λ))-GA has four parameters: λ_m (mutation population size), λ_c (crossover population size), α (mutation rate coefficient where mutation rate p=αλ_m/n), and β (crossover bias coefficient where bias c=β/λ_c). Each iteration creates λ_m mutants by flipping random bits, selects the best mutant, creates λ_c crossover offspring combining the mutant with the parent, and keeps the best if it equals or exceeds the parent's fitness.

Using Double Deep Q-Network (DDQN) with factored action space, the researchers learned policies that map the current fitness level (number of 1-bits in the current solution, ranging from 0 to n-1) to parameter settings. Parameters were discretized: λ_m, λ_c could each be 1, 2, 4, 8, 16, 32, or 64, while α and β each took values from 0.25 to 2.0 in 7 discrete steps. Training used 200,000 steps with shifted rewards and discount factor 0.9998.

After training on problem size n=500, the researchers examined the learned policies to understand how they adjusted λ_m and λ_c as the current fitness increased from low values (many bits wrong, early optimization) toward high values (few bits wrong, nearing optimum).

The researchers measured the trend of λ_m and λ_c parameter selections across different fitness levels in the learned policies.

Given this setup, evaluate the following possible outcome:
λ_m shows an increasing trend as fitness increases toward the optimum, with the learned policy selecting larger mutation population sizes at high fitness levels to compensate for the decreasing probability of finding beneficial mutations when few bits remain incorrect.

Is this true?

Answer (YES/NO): YES